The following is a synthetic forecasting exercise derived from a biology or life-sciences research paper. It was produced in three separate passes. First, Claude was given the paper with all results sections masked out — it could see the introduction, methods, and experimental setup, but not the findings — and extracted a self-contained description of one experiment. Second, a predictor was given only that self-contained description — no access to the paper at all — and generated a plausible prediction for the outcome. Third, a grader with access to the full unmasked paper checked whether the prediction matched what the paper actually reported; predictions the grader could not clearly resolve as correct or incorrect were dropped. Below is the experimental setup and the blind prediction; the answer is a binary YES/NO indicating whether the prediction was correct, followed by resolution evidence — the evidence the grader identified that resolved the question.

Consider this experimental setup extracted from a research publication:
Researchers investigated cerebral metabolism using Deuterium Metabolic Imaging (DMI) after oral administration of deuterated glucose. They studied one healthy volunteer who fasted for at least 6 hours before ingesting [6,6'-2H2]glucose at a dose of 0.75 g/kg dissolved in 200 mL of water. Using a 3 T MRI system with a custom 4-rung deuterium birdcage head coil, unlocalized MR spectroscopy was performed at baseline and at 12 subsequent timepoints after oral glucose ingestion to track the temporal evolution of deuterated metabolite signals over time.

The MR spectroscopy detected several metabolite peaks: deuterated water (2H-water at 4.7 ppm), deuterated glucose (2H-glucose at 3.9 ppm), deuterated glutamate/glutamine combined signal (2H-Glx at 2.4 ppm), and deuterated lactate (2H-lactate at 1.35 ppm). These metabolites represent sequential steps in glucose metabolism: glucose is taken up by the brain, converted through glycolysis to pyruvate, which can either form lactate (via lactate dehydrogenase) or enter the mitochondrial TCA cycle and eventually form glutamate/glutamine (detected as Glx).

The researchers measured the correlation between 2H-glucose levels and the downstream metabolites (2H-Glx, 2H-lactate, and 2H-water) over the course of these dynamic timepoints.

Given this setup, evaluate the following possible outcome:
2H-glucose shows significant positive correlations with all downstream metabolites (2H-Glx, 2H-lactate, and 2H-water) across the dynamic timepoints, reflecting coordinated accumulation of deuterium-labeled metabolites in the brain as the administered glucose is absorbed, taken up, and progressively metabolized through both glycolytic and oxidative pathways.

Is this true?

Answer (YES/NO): YES